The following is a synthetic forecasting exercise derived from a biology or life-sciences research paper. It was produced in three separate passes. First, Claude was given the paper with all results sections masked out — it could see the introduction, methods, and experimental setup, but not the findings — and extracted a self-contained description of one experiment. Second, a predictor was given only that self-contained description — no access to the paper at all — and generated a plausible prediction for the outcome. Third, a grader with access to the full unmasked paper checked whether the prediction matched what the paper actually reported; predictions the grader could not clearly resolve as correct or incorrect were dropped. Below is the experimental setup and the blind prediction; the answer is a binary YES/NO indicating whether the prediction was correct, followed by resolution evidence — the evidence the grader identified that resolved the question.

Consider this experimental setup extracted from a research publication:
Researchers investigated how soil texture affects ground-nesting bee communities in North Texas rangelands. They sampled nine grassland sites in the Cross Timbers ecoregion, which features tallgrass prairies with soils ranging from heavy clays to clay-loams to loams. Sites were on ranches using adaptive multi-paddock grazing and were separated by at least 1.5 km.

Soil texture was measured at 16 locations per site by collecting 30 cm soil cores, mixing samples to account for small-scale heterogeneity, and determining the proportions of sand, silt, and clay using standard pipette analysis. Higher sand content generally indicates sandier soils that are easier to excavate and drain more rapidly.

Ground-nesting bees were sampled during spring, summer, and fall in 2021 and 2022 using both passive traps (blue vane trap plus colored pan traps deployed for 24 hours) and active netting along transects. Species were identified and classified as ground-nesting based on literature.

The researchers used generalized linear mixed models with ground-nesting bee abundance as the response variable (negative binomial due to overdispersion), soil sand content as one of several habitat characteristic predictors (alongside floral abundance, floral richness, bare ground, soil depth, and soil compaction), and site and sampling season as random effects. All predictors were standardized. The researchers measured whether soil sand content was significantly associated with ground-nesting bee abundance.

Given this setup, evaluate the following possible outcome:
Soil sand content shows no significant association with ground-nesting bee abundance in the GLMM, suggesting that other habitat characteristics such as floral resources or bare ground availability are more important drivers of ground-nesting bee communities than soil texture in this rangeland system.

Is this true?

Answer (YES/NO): NO